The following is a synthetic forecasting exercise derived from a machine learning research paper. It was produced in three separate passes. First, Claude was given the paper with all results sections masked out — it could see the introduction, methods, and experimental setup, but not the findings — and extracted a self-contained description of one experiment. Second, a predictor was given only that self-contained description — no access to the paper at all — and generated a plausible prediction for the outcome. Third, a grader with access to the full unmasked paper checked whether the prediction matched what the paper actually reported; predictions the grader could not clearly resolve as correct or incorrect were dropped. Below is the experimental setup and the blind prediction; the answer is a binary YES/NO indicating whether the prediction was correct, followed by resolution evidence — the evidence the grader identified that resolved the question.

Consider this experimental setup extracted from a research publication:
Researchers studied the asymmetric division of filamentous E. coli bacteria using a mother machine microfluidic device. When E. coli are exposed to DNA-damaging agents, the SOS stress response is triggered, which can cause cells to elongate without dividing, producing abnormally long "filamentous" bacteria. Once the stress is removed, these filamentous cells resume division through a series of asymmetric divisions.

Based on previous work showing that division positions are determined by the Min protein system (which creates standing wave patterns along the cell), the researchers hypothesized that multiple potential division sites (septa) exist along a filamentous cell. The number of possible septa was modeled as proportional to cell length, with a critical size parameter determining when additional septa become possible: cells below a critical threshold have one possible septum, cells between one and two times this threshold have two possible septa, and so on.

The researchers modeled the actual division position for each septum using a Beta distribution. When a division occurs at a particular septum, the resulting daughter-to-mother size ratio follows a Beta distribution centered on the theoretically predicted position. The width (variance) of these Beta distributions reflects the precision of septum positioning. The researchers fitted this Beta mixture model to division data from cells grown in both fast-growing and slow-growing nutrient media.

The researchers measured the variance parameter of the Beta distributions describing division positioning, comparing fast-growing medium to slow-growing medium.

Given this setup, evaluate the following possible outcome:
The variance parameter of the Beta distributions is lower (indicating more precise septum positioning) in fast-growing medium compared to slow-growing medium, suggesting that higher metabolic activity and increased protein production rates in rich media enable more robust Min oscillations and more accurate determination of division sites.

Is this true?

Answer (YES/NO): NO